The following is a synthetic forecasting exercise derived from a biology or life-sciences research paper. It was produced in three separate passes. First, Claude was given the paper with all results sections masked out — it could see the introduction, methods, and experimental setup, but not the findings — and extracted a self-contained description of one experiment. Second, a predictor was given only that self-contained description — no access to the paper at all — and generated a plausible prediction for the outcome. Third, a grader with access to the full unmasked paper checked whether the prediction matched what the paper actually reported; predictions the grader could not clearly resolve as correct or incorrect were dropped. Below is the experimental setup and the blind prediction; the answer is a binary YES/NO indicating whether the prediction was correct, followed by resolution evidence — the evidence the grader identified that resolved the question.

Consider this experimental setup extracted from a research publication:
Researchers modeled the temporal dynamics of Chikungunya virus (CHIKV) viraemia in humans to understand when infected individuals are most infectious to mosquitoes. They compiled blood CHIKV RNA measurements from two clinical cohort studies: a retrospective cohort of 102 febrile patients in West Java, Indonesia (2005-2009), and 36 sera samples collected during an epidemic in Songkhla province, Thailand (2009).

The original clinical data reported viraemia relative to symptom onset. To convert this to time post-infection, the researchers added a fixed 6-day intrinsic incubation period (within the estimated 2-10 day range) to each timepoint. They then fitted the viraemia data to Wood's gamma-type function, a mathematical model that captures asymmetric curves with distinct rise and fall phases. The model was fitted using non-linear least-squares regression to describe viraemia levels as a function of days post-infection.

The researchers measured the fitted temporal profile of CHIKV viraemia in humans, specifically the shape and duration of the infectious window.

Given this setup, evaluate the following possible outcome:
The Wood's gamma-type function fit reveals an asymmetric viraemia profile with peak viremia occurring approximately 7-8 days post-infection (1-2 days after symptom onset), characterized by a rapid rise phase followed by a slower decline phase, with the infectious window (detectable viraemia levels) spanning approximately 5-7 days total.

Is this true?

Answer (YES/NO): NO